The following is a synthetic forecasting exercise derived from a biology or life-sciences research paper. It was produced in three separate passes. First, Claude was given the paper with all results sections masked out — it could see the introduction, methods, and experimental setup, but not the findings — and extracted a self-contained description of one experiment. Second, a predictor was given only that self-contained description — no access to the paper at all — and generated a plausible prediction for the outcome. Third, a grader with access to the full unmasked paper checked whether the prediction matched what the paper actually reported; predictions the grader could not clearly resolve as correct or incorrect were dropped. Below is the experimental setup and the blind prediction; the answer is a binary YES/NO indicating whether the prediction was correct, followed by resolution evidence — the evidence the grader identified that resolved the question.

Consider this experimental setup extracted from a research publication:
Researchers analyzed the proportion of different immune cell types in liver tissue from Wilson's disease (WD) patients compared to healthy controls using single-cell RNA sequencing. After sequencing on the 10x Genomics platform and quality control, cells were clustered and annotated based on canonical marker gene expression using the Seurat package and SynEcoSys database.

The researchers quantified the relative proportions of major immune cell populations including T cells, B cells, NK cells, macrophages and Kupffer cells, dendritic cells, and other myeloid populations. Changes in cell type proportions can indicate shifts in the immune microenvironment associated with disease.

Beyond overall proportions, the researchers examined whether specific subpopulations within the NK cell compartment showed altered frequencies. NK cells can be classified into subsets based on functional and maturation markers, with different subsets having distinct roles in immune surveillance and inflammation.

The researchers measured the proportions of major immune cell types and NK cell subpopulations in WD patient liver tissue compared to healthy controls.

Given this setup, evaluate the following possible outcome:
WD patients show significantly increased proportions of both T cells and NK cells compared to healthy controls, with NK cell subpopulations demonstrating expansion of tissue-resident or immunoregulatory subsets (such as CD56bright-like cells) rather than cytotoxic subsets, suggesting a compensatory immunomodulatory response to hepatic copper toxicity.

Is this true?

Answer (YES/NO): NO